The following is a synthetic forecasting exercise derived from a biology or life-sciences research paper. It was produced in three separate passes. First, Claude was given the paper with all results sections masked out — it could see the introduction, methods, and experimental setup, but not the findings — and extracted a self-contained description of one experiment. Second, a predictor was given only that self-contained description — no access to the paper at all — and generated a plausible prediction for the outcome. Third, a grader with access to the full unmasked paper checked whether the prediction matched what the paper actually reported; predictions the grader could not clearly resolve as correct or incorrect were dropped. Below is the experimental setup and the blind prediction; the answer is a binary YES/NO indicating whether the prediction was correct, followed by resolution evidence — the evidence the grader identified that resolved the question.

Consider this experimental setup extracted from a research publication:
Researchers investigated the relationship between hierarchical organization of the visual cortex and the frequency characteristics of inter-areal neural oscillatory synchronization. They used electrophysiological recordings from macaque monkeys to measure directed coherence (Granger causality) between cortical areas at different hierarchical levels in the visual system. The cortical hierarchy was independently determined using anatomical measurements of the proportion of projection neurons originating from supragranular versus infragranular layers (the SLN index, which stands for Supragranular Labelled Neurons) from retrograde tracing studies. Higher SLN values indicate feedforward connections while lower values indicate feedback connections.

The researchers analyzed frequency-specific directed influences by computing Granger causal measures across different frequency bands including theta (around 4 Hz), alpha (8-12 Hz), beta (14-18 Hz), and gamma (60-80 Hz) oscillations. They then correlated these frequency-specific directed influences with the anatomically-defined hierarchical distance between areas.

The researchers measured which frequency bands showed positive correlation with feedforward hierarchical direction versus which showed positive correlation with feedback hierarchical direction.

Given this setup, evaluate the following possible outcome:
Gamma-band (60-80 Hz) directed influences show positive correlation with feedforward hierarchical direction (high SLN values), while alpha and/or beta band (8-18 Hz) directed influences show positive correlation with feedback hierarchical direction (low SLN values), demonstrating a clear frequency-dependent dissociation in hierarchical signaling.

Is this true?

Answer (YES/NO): YES